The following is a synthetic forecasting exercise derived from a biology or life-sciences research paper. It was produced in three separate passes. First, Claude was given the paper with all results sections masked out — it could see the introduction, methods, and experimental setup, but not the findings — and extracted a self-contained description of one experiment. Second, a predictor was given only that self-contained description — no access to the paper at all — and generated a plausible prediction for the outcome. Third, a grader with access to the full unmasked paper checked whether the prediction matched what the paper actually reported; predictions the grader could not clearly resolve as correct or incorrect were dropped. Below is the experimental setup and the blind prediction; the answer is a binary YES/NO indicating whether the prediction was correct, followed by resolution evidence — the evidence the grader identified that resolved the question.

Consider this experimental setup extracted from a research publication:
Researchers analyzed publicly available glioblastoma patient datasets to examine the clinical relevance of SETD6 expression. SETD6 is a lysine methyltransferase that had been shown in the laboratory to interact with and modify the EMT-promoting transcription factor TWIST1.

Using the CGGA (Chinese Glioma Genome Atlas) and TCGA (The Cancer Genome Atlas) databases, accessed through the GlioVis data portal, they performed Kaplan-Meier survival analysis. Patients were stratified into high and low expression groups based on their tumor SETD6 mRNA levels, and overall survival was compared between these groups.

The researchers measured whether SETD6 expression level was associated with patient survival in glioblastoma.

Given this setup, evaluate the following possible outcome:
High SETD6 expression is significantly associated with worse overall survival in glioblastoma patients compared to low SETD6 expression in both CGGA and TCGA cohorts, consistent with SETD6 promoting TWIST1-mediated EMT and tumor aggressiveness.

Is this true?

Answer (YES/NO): NO